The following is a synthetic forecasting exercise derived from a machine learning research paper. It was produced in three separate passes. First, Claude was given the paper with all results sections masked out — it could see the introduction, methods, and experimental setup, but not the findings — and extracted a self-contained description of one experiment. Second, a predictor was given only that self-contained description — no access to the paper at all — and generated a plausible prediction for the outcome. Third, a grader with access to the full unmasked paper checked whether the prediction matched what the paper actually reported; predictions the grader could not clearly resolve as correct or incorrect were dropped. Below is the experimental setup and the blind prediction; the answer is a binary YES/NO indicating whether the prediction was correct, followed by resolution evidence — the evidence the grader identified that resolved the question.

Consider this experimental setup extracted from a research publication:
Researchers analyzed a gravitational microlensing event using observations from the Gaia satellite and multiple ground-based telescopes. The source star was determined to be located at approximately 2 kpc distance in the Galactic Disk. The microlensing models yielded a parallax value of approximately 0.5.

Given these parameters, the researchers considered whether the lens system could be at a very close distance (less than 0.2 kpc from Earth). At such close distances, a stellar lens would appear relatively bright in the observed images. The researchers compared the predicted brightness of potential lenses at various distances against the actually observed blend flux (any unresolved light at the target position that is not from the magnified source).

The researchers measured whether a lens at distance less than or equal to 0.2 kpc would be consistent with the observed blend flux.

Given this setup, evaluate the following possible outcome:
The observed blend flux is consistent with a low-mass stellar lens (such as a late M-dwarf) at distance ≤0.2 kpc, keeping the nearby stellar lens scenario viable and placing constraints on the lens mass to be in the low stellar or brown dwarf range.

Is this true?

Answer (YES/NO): NO